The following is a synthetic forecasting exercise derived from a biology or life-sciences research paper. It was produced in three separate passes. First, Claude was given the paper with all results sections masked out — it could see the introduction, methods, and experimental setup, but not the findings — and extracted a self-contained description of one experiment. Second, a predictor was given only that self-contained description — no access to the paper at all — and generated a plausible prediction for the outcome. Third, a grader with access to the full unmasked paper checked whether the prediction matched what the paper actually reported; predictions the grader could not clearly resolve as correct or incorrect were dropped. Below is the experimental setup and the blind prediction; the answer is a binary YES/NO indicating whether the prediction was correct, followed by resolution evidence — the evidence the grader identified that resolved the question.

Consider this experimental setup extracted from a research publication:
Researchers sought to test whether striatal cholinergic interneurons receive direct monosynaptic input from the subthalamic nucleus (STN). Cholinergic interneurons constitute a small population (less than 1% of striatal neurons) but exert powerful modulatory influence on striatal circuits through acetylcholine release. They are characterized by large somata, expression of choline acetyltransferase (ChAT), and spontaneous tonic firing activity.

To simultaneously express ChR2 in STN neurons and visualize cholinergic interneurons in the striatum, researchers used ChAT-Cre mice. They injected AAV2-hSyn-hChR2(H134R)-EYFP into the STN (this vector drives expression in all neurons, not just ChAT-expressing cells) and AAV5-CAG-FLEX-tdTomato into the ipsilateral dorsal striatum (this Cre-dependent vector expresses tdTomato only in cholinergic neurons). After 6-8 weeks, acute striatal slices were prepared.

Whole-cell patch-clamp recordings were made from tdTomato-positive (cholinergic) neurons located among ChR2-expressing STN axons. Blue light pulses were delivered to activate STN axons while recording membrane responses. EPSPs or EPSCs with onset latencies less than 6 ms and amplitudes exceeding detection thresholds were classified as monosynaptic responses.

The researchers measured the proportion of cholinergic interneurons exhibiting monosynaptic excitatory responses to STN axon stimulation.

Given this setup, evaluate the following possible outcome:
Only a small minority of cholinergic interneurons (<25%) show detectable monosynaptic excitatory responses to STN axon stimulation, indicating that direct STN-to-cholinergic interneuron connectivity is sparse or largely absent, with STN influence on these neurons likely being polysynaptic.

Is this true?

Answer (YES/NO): YES